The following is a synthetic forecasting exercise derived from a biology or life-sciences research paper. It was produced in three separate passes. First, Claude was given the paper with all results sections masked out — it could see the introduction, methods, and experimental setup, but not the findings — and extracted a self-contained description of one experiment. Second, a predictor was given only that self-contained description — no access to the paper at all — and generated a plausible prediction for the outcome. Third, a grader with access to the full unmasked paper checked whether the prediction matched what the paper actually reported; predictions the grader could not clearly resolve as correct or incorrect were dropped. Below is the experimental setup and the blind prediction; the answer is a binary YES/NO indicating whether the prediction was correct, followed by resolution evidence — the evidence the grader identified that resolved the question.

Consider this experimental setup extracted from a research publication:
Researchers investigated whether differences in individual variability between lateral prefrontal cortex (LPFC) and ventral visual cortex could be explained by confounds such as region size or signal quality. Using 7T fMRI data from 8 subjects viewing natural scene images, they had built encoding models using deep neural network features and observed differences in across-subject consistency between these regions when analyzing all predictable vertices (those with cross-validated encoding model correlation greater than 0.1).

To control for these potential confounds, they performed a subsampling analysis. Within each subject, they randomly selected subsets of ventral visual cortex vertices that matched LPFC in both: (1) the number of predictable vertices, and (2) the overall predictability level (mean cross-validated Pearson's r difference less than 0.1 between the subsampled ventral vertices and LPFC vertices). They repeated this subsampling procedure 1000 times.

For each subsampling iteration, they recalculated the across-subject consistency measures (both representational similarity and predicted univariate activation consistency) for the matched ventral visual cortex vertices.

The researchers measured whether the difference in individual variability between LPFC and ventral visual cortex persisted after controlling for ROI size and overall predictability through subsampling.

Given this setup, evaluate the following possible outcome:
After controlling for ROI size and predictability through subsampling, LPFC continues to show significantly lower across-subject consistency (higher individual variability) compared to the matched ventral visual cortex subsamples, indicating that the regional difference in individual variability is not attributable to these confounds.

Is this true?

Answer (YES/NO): YES